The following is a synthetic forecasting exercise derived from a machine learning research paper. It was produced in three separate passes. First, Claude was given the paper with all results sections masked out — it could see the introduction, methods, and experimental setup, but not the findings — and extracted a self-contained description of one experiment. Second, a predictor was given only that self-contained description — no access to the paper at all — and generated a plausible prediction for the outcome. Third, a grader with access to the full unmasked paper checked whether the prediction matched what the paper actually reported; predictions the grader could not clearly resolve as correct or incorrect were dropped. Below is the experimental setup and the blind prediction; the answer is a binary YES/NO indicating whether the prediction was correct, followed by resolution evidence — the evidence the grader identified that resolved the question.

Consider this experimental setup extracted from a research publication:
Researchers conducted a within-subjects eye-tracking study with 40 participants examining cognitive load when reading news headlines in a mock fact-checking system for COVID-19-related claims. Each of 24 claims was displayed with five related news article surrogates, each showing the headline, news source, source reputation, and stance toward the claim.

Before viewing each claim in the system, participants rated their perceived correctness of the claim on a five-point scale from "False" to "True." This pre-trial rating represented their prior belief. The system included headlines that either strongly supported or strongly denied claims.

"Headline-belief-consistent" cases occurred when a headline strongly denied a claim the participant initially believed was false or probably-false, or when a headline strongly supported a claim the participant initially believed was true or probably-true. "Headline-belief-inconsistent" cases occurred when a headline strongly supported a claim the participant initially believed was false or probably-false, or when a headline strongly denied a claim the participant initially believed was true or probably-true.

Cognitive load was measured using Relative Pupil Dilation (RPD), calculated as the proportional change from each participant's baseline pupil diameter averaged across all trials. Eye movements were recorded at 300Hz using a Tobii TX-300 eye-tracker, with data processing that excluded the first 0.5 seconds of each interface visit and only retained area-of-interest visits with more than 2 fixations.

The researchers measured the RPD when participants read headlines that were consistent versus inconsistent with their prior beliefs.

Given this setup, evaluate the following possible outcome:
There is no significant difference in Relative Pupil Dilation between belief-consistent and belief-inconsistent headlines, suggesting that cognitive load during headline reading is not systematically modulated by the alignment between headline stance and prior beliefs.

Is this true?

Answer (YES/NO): NO